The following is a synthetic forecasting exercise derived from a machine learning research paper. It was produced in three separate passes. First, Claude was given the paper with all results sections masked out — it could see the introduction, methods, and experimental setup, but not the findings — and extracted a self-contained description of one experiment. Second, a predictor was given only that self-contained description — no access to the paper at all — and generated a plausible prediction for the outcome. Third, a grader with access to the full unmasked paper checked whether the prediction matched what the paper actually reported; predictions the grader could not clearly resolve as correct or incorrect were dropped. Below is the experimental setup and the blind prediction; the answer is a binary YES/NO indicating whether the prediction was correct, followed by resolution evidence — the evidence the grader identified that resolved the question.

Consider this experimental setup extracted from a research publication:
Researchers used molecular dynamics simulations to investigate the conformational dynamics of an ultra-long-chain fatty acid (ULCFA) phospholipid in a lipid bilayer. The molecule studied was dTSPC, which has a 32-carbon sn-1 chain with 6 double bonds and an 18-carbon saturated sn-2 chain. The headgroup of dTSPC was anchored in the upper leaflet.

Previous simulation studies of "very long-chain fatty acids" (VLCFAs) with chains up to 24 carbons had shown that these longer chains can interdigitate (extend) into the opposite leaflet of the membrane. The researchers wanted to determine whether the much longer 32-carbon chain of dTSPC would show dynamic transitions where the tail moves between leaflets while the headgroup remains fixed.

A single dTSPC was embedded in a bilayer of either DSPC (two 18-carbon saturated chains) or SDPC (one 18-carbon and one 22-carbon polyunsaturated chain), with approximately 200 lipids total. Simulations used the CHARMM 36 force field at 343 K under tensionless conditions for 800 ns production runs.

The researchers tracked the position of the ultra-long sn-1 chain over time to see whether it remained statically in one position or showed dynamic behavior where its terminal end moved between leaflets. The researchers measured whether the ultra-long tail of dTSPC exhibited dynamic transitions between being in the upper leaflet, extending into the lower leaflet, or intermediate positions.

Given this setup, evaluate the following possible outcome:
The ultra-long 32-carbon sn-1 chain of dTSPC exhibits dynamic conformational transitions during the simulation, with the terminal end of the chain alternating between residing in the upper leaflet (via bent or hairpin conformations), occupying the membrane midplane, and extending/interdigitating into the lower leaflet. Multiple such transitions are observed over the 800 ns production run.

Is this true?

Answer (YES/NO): YES